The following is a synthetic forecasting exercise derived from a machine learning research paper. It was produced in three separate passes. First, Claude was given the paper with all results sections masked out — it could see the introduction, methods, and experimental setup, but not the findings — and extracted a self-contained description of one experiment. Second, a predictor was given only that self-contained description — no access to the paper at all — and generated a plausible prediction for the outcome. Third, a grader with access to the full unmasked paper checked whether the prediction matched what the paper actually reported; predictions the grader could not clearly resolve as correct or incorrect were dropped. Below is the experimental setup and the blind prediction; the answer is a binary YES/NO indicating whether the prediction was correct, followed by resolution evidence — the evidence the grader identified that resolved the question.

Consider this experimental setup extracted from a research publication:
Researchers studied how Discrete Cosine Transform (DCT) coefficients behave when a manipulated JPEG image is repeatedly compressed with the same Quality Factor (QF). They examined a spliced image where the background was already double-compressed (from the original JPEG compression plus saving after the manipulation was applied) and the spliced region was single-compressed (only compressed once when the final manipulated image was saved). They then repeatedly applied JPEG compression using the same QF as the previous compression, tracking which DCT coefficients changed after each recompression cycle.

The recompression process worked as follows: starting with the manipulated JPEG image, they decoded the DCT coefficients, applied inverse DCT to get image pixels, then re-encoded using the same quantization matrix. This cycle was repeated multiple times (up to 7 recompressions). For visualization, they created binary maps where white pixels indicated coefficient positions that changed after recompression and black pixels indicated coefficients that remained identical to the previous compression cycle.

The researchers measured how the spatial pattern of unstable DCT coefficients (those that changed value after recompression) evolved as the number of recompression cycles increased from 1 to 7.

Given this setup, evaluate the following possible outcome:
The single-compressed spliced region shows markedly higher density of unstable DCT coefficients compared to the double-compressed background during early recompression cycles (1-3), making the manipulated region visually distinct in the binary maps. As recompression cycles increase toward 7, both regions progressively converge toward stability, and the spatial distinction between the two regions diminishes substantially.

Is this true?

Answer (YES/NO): NO